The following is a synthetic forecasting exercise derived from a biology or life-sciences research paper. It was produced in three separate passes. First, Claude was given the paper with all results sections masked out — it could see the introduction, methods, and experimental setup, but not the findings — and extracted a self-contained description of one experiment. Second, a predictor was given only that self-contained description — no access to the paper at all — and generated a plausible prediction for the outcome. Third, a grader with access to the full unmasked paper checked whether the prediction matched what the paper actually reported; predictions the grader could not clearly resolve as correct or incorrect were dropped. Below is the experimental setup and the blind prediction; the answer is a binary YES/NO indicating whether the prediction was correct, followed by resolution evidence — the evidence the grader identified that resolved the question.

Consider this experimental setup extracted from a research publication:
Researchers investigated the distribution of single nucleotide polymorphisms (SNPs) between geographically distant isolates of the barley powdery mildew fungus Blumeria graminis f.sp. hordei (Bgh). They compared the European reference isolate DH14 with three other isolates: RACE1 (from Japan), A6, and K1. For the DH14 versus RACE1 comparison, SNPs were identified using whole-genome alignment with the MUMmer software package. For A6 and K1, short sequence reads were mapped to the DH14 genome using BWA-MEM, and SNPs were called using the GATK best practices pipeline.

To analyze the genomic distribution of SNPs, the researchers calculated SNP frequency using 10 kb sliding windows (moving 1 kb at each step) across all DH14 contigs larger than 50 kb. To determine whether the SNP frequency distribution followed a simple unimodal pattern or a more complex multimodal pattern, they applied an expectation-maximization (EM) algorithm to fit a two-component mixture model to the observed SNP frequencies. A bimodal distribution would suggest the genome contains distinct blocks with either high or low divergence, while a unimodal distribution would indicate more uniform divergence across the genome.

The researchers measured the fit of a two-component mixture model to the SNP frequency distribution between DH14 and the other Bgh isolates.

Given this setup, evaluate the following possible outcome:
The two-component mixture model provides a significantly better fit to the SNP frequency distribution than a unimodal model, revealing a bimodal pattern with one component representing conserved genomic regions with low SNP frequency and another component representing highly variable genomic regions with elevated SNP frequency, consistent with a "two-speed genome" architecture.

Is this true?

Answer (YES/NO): NO